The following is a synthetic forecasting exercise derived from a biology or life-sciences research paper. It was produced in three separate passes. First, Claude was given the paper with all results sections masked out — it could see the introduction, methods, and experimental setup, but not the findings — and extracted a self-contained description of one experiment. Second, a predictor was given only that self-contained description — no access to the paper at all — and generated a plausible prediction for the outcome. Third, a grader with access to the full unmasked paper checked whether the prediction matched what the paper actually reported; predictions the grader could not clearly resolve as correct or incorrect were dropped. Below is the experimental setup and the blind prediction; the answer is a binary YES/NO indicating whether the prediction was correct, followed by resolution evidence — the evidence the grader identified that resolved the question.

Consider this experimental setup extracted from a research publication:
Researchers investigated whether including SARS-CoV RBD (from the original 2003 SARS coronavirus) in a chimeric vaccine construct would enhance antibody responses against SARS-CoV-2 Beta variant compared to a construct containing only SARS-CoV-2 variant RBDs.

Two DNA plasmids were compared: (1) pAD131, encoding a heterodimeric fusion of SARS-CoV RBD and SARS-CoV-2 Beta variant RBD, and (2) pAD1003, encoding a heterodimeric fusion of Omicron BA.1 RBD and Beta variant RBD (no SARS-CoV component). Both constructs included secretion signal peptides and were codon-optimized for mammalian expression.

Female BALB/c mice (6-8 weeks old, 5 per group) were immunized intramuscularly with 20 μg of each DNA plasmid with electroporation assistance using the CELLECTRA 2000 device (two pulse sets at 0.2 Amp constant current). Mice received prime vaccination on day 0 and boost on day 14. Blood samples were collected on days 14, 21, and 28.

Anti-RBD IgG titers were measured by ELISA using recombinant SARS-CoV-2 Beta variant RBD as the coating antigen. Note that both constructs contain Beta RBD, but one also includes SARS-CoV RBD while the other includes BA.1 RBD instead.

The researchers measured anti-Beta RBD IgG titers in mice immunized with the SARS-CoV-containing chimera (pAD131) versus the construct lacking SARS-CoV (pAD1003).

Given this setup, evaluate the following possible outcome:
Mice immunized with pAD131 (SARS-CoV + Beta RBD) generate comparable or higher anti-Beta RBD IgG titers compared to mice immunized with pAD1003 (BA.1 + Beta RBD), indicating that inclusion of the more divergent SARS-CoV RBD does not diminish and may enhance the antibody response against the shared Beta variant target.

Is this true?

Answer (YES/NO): YES